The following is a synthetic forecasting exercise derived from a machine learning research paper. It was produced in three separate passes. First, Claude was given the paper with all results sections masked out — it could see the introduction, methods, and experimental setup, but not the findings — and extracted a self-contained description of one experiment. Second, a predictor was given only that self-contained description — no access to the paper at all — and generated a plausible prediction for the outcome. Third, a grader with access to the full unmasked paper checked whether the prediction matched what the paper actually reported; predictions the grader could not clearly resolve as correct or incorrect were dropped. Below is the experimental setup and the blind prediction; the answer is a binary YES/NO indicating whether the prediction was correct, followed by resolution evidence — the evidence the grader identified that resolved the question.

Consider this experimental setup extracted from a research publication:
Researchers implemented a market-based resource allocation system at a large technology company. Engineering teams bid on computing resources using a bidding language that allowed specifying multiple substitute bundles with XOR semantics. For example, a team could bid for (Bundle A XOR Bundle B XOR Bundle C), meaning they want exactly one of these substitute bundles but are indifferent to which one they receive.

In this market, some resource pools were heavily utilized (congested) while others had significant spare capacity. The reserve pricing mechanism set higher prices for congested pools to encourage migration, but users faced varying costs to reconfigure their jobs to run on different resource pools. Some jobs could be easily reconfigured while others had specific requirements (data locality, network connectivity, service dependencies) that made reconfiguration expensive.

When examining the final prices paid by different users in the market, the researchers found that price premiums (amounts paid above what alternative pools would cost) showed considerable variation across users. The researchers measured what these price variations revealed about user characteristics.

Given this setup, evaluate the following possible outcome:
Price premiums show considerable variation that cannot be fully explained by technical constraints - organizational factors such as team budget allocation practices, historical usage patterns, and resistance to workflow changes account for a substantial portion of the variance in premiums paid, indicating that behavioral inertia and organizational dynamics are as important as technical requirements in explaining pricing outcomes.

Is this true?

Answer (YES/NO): NO